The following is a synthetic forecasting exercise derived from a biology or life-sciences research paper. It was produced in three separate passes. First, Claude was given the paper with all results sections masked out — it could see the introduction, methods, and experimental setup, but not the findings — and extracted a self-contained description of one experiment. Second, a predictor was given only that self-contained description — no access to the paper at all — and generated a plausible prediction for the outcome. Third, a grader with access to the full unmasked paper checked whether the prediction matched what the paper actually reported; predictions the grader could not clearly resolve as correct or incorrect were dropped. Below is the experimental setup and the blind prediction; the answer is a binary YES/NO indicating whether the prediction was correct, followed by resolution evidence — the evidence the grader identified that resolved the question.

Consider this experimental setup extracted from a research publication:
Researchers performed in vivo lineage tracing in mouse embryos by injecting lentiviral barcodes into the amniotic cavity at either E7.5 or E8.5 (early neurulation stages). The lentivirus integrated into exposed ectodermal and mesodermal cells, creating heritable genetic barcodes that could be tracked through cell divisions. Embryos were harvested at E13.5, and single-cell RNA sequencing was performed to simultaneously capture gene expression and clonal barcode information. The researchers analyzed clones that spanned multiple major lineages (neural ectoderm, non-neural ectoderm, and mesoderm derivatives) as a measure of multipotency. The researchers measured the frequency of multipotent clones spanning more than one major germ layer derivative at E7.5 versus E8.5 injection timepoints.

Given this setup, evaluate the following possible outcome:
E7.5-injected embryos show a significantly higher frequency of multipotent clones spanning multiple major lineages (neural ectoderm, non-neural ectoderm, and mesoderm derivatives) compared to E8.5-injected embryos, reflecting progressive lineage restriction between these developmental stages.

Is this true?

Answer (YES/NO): YES